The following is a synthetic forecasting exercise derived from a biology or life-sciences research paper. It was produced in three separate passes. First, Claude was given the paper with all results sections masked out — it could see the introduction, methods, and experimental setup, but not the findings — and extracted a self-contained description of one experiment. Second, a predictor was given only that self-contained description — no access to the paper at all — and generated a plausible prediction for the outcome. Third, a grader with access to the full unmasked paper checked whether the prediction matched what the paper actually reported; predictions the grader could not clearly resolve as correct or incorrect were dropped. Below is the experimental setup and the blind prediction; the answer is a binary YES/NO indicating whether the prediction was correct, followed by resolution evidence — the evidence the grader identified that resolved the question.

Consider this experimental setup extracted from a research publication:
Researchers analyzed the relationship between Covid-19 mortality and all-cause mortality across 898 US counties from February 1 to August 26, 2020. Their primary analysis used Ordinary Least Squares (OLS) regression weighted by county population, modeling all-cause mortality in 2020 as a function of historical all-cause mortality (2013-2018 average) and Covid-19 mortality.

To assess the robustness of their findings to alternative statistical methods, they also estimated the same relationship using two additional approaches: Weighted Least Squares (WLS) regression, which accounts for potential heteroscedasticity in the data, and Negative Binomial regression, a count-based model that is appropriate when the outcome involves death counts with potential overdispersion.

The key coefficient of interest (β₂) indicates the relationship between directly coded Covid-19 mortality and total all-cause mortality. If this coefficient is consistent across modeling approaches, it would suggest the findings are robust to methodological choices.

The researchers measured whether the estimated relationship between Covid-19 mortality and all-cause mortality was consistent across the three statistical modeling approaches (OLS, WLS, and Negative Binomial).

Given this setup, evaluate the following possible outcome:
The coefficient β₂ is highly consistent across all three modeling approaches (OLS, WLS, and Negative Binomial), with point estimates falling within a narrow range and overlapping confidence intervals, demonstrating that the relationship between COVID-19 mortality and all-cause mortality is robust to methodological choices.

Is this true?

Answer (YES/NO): NO